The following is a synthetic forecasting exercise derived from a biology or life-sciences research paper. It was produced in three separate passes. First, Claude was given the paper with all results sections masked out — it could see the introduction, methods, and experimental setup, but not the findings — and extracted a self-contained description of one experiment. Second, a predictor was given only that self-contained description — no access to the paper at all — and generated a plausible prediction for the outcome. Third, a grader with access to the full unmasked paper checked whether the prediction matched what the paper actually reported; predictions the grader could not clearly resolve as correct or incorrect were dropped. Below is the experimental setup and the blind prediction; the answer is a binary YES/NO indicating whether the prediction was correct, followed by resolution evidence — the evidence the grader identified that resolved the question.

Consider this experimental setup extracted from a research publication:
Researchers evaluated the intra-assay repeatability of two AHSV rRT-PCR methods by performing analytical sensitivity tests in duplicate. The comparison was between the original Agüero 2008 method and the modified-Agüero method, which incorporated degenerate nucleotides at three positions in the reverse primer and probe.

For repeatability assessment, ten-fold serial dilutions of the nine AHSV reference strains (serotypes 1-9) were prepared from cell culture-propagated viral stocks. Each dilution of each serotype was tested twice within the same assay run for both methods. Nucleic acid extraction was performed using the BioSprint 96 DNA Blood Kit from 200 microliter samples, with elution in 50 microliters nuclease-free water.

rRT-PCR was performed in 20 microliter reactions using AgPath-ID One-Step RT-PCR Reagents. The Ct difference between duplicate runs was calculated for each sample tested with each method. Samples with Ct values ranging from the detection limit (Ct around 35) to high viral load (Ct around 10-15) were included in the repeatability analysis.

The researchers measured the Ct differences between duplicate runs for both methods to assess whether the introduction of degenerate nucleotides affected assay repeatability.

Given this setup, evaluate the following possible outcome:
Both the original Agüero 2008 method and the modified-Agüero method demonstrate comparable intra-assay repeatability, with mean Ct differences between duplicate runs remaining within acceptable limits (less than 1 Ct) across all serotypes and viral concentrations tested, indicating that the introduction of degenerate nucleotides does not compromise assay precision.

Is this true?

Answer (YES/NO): NO